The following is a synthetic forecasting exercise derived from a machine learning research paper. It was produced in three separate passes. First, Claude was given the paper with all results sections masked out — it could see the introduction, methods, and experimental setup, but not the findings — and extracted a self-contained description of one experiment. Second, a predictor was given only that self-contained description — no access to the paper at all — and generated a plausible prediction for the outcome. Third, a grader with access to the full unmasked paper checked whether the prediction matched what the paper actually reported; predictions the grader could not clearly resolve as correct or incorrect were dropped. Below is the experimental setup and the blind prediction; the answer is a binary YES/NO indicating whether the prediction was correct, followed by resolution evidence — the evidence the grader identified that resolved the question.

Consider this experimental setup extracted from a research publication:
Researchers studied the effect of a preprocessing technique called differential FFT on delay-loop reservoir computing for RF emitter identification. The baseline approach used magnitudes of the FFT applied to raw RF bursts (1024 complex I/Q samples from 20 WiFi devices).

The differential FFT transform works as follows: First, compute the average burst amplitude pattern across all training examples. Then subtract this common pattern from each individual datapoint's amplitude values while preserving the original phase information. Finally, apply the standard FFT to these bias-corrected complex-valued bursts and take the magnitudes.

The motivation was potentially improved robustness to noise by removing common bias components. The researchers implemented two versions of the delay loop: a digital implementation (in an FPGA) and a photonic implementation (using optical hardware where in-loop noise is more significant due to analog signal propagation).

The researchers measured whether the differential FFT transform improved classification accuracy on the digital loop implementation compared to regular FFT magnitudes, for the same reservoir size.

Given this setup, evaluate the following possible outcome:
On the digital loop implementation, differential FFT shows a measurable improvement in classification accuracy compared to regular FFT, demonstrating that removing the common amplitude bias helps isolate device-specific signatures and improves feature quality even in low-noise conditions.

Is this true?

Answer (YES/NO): NO